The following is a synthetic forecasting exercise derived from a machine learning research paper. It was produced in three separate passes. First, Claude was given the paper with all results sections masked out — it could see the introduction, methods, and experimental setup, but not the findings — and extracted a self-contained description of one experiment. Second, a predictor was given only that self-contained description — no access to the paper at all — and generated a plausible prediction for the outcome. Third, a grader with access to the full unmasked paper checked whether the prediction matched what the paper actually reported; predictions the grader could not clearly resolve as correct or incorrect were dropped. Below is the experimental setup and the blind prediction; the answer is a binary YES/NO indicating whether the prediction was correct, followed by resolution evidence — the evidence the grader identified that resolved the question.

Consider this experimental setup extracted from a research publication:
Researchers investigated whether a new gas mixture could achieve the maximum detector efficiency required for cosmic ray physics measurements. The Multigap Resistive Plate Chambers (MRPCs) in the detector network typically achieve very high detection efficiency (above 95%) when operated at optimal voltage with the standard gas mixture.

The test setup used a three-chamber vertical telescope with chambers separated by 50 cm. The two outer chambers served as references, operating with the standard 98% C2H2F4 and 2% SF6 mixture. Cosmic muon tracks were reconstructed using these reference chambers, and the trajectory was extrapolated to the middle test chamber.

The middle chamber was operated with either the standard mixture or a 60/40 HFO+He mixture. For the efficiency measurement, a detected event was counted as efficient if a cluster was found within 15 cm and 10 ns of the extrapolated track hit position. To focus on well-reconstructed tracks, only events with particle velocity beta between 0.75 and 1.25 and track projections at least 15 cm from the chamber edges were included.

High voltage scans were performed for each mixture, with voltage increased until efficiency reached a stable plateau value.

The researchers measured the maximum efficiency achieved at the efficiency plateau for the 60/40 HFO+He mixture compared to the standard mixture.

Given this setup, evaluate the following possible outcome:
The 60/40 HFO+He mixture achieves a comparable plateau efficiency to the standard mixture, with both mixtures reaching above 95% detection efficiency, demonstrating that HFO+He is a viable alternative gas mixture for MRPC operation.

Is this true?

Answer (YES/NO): NO